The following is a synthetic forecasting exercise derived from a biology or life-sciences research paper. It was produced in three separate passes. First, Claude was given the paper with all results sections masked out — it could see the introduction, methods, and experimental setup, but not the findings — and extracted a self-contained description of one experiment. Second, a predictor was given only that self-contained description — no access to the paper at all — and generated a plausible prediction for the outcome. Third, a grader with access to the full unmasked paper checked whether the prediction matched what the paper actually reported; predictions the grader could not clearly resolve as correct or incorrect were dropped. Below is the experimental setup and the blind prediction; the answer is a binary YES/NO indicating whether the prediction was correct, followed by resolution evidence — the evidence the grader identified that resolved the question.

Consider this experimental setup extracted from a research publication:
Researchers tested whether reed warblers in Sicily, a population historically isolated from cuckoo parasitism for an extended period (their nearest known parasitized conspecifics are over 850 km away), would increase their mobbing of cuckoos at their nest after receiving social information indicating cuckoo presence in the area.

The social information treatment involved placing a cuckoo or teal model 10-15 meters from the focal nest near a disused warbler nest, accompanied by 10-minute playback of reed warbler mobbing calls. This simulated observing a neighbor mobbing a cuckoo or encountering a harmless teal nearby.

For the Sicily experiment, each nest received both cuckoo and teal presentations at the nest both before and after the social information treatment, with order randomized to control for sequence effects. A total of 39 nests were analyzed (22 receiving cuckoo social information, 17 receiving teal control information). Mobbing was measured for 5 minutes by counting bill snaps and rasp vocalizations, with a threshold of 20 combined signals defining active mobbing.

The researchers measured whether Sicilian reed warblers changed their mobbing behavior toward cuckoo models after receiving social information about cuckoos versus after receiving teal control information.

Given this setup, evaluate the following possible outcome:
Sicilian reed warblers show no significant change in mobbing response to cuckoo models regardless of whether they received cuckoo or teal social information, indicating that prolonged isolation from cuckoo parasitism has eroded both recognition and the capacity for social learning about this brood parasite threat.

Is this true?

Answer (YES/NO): YES